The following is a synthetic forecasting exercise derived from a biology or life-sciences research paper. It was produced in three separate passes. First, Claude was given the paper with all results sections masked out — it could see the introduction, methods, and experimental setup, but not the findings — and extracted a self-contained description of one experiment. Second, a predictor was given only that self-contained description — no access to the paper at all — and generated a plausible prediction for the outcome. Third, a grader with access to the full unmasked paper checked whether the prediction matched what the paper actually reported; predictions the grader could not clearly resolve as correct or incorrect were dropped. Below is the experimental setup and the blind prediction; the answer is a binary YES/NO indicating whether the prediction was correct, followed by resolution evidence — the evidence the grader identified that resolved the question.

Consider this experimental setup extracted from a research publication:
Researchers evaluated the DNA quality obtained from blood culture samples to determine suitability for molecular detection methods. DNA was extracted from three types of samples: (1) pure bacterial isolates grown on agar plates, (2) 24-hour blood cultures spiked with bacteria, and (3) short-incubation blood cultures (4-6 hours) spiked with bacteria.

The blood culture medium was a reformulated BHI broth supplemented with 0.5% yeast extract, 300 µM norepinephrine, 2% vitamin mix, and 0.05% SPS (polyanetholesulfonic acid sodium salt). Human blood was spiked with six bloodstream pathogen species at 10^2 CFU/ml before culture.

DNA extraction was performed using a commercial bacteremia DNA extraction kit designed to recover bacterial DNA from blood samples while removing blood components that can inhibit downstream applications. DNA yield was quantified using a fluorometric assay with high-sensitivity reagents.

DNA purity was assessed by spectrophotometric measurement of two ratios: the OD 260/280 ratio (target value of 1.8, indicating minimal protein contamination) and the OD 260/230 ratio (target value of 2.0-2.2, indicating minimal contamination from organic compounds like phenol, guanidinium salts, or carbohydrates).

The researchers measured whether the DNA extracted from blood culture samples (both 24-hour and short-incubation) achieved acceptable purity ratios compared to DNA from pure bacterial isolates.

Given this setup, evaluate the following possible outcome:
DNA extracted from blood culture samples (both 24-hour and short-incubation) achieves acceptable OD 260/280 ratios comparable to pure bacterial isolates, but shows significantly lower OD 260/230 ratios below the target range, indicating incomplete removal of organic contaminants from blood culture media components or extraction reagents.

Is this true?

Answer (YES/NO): NO